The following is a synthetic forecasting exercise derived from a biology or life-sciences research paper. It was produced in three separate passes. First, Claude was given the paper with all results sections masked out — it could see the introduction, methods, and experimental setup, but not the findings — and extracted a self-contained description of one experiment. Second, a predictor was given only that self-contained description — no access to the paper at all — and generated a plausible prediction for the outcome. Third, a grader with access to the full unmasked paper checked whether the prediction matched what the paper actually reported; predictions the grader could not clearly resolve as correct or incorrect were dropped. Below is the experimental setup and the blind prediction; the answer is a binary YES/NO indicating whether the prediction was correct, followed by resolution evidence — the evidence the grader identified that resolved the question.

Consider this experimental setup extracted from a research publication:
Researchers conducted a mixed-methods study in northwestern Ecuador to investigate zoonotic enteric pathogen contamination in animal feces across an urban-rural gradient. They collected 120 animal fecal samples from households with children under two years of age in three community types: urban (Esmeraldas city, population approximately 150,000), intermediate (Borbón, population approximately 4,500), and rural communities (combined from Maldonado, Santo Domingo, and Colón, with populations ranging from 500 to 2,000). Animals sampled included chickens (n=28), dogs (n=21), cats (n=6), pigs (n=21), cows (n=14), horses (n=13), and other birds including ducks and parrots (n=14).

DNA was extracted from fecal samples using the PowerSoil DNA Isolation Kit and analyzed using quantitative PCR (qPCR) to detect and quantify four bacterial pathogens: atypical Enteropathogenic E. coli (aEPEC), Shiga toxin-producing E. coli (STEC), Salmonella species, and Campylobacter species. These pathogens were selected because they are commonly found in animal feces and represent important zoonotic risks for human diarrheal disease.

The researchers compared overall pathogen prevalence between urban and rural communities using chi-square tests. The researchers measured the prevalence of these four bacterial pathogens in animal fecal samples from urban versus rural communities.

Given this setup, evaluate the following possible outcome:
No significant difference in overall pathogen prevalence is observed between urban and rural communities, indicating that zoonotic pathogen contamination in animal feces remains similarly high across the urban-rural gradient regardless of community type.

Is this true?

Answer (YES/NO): YES